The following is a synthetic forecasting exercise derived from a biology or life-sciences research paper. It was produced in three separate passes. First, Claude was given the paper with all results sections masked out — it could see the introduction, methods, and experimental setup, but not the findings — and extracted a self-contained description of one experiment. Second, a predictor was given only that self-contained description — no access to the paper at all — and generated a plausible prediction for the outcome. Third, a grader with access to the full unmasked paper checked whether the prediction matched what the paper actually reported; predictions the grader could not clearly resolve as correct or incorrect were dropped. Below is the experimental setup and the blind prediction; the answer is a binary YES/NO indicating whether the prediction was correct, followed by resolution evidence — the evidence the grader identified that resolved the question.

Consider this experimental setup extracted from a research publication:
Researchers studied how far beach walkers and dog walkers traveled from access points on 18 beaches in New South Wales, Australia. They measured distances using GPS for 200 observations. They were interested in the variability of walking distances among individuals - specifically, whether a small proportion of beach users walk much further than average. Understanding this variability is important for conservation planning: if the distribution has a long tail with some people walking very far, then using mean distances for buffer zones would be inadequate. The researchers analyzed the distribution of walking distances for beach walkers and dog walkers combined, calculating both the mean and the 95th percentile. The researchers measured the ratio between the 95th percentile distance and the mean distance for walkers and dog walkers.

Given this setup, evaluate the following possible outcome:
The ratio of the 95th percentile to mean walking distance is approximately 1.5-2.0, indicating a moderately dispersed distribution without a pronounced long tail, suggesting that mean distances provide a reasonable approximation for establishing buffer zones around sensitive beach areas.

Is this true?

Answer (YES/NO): NO